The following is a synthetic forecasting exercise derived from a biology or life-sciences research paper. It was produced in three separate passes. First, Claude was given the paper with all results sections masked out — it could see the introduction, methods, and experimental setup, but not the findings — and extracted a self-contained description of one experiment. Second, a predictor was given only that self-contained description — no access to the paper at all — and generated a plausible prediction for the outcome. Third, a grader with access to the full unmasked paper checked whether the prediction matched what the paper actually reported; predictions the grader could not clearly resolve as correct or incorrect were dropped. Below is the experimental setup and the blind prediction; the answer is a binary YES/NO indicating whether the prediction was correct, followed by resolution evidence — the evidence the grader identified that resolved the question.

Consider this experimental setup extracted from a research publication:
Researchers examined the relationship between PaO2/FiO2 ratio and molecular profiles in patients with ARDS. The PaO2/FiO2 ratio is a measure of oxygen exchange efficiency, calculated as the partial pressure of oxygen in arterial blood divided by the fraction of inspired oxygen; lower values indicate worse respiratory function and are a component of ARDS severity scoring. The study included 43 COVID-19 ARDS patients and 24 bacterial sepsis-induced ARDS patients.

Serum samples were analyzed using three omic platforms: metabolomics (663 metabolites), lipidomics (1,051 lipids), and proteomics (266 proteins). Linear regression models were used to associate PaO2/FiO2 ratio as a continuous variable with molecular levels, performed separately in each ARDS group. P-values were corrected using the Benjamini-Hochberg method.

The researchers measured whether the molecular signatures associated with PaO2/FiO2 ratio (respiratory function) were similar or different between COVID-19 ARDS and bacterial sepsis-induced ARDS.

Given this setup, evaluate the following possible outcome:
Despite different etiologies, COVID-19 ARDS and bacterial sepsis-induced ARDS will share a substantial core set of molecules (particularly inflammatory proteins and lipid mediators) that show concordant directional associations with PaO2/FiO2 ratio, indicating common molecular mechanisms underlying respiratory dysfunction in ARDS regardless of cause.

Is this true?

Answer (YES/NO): NO